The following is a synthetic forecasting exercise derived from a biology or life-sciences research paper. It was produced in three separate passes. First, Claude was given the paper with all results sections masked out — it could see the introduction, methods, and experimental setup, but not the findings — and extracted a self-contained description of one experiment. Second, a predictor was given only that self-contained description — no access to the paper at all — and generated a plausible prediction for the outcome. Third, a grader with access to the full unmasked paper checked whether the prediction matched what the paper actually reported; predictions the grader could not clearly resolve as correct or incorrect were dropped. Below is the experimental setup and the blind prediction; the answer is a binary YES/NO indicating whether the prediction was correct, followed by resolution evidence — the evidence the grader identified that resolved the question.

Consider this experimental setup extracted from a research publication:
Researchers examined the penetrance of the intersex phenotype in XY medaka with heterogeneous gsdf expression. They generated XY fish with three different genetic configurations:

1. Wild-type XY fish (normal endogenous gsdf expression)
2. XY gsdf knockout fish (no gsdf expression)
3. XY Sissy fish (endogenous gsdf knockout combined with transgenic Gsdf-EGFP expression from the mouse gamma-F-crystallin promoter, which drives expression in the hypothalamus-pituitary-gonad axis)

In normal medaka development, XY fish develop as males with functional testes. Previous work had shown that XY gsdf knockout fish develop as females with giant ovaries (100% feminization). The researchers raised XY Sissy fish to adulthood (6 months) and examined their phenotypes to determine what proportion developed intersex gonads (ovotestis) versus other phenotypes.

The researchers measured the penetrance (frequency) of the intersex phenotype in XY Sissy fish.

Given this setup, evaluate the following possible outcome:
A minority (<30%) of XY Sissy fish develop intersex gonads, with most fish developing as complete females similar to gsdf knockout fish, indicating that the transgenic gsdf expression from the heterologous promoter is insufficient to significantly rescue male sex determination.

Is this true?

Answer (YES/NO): NO